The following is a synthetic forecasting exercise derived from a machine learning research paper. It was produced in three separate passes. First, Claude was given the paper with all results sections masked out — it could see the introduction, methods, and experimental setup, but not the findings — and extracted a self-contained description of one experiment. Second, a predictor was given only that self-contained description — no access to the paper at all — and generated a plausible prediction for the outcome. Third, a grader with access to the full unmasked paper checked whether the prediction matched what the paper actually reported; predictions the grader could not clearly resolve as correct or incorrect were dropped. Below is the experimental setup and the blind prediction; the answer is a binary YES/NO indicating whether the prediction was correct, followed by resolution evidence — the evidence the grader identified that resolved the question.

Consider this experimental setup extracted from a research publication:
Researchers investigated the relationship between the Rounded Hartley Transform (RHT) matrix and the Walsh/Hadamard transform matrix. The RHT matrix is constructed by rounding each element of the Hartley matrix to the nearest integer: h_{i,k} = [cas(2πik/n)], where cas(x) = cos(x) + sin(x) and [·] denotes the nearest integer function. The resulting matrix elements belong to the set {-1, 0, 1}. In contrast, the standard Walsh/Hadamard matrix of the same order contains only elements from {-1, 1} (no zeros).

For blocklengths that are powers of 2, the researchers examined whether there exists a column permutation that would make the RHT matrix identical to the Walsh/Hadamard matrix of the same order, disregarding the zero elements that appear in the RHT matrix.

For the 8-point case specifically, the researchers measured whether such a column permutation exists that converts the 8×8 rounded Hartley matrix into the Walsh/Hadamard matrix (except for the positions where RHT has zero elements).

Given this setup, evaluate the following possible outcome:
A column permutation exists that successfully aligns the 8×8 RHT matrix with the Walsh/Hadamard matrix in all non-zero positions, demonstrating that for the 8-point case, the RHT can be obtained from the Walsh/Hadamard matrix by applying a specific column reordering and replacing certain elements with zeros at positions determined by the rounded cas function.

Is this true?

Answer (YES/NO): YES